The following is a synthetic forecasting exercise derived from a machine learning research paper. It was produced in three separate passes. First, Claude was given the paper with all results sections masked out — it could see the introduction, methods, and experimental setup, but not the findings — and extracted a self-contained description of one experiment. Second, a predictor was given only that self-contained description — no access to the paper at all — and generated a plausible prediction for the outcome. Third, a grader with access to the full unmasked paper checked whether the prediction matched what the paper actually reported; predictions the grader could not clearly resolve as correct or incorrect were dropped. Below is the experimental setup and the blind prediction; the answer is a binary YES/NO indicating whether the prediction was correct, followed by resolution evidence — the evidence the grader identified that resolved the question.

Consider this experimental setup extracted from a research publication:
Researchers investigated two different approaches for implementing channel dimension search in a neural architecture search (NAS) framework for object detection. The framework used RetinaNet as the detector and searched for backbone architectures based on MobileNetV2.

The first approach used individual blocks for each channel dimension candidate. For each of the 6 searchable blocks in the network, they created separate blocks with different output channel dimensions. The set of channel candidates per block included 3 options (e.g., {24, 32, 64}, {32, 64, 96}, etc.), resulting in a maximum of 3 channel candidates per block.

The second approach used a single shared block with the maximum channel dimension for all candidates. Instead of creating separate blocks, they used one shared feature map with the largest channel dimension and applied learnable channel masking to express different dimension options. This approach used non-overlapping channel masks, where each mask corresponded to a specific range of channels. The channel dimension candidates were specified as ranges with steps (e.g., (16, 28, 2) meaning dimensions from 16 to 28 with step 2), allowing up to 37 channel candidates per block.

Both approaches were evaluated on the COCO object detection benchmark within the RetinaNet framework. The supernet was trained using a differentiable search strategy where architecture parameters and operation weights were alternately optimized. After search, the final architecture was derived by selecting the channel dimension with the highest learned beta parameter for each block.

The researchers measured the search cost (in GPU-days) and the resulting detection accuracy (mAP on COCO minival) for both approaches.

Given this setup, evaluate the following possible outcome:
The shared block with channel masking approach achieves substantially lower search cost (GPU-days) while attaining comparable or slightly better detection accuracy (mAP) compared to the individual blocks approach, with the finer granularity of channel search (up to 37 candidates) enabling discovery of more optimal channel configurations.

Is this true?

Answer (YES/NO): YES